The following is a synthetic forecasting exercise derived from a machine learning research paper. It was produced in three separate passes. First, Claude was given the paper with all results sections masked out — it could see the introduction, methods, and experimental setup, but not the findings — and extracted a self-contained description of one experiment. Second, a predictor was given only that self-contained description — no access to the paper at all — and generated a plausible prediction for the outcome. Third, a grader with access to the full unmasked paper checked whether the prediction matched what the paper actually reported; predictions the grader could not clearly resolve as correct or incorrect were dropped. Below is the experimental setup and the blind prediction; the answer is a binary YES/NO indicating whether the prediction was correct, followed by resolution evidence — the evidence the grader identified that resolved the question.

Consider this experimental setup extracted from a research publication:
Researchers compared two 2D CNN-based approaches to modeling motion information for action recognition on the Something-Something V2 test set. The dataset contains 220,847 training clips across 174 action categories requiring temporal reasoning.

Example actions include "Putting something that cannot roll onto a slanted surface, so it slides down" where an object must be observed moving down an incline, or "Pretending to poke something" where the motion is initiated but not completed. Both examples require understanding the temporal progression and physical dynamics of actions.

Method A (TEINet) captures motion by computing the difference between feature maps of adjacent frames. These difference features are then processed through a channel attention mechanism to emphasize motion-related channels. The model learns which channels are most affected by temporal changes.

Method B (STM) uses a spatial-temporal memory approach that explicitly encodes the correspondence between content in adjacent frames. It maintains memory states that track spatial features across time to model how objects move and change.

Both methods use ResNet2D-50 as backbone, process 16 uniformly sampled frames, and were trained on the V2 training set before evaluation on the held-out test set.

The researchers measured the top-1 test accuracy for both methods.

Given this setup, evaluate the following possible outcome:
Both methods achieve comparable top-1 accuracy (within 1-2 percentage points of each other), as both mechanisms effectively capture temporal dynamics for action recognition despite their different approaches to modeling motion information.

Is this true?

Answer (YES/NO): NO